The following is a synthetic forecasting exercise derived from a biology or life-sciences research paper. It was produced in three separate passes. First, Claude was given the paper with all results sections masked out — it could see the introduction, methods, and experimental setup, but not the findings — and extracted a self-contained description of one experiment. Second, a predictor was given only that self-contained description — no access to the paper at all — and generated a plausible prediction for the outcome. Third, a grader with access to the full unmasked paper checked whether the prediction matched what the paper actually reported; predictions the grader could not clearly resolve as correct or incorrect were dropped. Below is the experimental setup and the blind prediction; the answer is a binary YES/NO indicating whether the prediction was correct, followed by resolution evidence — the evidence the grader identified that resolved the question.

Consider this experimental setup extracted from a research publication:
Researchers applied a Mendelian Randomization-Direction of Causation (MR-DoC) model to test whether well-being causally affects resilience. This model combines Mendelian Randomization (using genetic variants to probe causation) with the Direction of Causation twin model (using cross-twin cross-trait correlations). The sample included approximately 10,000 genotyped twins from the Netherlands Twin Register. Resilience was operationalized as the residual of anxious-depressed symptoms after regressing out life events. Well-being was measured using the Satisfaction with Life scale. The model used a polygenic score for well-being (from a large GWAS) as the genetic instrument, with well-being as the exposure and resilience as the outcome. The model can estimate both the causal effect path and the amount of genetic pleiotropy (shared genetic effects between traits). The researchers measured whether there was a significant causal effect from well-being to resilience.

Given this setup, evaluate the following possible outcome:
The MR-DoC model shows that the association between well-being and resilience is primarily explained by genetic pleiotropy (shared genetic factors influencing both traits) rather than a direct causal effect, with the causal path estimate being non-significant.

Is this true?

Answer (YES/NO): NO